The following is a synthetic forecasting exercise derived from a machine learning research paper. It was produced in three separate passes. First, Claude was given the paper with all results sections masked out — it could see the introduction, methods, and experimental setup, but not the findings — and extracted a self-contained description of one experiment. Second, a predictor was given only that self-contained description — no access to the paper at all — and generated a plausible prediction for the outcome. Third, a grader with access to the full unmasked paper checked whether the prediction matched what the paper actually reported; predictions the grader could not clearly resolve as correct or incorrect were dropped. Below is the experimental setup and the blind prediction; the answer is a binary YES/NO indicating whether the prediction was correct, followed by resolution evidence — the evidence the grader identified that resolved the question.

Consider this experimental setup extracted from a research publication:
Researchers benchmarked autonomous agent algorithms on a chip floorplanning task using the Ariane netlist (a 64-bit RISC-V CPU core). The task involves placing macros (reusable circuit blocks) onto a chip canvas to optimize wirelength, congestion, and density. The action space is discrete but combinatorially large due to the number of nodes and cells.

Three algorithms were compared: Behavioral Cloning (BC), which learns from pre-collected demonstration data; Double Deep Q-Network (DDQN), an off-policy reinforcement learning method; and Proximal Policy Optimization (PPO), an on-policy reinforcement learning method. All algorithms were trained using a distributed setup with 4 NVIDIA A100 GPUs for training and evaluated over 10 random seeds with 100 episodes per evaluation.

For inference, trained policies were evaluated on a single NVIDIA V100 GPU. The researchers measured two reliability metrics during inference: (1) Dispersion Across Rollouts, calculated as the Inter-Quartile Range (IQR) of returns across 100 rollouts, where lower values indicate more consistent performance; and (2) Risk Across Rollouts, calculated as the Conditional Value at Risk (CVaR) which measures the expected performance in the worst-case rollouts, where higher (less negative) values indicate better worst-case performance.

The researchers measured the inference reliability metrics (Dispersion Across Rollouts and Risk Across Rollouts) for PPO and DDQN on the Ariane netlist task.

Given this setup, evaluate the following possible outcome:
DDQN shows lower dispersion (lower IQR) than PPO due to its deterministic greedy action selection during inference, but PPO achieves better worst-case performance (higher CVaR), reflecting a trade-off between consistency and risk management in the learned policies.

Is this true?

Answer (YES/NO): NO